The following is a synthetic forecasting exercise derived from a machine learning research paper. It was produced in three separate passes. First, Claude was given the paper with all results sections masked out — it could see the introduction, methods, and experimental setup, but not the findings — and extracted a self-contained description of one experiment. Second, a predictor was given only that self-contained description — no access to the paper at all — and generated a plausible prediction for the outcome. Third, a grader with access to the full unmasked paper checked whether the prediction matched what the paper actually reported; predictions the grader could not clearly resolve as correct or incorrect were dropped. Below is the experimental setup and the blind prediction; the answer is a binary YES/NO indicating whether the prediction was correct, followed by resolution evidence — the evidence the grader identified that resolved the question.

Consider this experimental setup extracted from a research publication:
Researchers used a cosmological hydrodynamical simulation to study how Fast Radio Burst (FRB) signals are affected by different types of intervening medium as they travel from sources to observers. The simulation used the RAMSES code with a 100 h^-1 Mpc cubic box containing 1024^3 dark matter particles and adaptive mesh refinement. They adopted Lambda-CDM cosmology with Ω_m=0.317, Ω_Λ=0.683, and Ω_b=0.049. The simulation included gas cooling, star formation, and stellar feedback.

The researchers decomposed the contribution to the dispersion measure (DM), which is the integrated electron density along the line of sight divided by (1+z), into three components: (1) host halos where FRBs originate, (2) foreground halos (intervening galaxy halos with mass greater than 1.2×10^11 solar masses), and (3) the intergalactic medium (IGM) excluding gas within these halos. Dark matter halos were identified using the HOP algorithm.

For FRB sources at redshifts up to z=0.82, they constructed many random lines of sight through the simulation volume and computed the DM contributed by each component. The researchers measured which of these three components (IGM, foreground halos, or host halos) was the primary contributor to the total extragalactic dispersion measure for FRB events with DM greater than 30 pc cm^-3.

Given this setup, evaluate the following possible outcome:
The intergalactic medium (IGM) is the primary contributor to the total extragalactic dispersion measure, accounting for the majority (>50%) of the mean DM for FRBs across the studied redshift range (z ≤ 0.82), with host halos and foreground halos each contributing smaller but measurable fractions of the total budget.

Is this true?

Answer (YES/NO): YES